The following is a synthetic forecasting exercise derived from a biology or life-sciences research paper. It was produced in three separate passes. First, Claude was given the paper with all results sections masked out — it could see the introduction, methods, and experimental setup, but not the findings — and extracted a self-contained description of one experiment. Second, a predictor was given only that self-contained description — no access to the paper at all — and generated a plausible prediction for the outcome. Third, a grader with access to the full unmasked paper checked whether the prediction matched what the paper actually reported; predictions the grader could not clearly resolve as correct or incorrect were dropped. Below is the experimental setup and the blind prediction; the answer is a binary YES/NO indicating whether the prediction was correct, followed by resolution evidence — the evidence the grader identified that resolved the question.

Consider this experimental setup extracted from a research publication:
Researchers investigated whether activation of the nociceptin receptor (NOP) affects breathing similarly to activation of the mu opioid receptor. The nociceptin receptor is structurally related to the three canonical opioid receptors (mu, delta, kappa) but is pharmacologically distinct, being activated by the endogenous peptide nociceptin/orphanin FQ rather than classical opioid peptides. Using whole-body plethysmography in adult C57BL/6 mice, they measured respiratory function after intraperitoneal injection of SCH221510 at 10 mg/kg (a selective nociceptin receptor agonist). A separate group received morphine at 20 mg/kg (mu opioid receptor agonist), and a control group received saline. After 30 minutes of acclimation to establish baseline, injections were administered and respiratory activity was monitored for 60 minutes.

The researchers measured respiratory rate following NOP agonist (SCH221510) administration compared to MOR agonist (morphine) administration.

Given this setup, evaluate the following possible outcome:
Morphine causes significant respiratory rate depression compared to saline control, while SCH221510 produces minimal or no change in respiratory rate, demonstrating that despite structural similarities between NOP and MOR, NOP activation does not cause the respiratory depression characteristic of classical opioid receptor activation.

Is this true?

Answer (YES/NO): YES